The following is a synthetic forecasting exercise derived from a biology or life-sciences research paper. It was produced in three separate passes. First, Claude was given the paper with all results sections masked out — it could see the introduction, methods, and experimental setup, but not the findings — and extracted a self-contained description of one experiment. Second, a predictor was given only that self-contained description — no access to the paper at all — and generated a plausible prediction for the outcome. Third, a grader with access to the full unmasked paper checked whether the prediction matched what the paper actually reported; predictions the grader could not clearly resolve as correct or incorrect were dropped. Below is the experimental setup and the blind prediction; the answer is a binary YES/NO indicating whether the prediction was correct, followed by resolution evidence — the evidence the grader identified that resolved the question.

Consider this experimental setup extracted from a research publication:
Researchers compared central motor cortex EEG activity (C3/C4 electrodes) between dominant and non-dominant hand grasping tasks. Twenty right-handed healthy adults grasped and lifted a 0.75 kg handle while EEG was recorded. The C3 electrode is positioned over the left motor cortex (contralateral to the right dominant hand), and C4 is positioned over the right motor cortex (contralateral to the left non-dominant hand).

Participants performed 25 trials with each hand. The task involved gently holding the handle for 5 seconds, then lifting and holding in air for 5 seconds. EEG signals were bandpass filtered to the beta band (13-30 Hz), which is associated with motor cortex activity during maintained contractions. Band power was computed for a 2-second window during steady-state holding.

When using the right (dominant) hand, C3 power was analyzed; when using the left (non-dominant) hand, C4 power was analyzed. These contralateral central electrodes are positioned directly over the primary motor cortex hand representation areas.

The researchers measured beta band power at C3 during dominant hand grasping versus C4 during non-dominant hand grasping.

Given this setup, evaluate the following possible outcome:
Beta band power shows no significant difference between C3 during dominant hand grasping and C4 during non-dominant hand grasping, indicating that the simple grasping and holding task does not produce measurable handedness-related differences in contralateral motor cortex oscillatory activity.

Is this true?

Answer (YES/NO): YES